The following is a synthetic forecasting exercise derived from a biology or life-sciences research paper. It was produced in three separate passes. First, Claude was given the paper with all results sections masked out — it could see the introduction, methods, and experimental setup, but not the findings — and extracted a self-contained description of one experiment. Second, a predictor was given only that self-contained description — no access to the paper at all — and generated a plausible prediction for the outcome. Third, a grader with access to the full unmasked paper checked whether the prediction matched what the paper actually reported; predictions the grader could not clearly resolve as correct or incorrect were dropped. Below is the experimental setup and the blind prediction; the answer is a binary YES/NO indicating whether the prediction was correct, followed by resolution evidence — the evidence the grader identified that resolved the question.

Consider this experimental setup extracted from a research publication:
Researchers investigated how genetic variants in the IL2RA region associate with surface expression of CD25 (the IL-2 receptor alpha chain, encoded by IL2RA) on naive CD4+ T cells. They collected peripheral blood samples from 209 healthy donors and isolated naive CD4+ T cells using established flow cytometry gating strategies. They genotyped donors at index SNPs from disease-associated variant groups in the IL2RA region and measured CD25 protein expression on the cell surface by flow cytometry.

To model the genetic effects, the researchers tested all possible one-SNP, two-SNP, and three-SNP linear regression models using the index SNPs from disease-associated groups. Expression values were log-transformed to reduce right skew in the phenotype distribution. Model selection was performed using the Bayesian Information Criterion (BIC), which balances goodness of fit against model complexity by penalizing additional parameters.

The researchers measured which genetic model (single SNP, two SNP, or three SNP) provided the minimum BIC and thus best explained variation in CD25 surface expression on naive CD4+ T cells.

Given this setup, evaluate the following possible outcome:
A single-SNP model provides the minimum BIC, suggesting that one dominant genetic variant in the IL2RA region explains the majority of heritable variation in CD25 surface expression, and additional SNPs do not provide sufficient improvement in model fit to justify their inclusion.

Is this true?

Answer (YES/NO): YES